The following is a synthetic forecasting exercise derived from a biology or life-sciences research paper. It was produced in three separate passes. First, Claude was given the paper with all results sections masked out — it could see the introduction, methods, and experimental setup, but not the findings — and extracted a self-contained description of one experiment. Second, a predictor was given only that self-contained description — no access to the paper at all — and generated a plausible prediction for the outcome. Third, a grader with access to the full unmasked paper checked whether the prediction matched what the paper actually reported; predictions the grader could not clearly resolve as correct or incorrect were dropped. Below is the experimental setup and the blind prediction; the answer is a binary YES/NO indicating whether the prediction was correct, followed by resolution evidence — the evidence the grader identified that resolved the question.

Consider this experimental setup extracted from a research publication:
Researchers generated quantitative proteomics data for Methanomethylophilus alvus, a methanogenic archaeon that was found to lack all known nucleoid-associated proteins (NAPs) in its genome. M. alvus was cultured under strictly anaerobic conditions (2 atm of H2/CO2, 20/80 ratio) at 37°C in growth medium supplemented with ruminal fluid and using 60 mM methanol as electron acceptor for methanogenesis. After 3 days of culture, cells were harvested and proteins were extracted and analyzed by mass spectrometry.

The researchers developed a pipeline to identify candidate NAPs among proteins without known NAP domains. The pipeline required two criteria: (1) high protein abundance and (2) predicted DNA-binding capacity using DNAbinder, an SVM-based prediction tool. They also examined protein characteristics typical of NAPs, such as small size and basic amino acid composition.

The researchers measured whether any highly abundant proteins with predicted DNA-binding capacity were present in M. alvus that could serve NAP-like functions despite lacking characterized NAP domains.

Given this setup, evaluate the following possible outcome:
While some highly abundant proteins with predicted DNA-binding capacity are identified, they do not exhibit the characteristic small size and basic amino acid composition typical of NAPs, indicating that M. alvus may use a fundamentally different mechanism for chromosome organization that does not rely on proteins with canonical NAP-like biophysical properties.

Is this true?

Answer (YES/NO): NO